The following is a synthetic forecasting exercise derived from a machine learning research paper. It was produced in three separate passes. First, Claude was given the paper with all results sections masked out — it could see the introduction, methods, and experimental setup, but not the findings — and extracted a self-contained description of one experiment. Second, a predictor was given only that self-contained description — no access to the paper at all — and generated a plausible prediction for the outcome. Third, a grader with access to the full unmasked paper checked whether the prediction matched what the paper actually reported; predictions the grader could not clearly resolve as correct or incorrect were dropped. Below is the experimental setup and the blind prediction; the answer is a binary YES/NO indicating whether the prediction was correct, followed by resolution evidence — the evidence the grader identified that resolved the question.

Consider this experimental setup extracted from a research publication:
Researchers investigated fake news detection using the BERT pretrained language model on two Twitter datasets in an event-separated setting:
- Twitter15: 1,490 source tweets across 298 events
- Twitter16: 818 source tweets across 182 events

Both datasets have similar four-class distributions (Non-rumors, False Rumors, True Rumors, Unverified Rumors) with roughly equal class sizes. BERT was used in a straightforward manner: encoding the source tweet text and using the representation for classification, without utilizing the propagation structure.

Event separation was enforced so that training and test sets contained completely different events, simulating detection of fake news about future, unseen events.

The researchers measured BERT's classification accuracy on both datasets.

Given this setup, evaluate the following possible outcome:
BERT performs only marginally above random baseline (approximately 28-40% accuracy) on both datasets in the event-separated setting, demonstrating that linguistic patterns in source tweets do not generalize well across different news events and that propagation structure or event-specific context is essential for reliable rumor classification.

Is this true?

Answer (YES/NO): NO